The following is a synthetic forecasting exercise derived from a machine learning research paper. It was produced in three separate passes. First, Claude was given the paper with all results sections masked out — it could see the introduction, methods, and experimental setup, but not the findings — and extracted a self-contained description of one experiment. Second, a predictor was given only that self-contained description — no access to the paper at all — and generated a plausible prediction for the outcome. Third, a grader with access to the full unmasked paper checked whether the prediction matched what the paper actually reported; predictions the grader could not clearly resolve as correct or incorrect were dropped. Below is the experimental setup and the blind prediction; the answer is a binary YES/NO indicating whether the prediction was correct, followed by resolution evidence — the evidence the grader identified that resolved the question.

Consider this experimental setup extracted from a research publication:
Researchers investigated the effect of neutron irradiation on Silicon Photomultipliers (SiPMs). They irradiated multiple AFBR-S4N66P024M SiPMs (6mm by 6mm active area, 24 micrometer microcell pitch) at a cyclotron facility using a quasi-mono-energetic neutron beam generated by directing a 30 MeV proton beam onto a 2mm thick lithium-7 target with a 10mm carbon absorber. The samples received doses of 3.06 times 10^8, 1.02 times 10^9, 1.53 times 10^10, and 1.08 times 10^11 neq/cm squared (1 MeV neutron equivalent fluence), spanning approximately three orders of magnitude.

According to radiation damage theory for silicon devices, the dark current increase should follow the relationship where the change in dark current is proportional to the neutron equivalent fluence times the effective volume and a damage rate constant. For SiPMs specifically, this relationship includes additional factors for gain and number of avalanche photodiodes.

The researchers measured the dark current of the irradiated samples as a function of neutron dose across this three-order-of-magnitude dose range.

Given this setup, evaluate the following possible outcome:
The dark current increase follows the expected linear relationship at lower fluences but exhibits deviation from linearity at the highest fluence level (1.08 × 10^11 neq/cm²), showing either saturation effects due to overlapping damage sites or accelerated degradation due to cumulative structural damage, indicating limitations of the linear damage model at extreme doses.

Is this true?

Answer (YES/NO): NO